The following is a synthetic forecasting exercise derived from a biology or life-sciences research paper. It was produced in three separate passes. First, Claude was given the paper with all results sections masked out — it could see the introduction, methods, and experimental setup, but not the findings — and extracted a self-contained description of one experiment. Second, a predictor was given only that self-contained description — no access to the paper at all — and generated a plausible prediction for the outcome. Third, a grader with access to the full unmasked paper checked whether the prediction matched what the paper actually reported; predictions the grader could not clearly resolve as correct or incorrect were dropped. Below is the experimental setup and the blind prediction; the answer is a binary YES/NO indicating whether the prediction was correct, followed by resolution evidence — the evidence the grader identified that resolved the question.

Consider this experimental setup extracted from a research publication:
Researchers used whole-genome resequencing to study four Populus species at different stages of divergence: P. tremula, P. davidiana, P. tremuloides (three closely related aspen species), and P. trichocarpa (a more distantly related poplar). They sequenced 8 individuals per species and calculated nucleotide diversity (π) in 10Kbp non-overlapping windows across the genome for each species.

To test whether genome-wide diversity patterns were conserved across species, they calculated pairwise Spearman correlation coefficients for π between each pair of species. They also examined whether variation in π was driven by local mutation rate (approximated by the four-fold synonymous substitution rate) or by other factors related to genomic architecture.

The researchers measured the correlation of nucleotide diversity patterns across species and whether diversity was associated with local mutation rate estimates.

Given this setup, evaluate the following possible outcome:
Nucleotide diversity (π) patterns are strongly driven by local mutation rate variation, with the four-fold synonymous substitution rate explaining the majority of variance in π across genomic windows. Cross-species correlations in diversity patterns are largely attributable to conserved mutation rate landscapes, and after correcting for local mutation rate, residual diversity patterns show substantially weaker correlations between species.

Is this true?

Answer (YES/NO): NO